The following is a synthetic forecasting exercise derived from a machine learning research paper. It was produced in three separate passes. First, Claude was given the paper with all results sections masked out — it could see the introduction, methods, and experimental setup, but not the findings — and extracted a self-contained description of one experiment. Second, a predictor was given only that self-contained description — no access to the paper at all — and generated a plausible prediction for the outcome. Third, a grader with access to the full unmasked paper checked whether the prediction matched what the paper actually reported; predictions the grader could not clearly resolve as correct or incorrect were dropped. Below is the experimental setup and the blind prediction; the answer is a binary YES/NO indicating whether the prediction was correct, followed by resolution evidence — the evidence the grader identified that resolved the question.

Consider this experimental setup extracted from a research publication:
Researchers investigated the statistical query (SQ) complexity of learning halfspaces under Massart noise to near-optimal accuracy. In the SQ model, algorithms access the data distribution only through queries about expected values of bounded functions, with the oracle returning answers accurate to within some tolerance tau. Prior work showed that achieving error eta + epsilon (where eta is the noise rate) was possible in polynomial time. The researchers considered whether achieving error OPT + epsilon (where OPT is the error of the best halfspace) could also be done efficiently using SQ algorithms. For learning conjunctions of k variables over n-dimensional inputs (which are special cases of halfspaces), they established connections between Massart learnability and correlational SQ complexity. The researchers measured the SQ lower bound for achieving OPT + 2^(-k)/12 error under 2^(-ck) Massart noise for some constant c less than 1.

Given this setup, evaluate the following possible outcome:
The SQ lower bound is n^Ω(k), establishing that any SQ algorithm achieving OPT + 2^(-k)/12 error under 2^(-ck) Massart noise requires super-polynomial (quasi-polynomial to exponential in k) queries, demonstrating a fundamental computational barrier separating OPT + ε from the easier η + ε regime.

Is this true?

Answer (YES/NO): YES